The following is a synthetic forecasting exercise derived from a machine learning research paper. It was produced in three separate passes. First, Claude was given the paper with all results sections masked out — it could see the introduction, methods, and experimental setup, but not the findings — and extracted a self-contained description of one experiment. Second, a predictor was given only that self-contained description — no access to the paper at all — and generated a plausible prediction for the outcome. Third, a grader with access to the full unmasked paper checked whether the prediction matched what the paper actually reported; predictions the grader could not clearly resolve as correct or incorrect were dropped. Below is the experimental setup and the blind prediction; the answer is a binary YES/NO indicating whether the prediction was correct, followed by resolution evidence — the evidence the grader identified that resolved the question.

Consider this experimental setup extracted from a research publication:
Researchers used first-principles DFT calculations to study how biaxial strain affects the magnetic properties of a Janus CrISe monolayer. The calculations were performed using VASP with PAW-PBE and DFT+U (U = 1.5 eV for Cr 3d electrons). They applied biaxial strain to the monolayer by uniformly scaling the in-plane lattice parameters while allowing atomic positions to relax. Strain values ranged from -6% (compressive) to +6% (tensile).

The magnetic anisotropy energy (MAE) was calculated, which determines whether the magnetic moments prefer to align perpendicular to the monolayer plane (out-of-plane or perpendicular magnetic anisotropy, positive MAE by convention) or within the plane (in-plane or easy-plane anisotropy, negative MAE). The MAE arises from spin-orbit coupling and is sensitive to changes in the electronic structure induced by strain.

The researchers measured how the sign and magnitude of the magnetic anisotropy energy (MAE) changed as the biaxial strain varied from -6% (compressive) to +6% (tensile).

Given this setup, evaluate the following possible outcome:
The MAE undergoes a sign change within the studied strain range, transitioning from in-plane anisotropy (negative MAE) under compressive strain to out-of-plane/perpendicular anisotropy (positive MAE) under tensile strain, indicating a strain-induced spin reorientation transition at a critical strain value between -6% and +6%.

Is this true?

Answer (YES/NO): YES